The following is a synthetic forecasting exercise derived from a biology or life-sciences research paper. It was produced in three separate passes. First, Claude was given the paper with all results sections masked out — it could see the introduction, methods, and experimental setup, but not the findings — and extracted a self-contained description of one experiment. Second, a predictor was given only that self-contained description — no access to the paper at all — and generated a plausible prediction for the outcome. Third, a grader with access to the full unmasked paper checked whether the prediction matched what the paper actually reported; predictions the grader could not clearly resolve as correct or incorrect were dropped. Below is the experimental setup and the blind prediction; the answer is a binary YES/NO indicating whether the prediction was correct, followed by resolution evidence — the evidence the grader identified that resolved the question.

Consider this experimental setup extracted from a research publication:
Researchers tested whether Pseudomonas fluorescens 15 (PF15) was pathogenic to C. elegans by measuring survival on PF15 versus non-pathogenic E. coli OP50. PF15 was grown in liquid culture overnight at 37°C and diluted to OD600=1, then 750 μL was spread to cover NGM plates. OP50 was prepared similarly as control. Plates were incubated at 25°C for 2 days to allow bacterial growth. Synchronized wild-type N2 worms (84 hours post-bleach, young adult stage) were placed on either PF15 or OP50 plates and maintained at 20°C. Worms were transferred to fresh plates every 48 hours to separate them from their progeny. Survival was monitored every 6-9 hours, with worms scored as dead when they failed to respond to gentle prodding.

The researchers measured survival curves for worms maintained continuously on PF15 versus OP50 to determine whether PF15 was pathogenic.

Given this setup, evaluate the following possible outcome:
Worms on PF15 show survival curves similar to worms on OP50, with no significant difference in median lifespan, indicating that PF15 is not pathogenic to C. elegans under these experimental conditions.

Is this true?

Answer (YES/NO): NO